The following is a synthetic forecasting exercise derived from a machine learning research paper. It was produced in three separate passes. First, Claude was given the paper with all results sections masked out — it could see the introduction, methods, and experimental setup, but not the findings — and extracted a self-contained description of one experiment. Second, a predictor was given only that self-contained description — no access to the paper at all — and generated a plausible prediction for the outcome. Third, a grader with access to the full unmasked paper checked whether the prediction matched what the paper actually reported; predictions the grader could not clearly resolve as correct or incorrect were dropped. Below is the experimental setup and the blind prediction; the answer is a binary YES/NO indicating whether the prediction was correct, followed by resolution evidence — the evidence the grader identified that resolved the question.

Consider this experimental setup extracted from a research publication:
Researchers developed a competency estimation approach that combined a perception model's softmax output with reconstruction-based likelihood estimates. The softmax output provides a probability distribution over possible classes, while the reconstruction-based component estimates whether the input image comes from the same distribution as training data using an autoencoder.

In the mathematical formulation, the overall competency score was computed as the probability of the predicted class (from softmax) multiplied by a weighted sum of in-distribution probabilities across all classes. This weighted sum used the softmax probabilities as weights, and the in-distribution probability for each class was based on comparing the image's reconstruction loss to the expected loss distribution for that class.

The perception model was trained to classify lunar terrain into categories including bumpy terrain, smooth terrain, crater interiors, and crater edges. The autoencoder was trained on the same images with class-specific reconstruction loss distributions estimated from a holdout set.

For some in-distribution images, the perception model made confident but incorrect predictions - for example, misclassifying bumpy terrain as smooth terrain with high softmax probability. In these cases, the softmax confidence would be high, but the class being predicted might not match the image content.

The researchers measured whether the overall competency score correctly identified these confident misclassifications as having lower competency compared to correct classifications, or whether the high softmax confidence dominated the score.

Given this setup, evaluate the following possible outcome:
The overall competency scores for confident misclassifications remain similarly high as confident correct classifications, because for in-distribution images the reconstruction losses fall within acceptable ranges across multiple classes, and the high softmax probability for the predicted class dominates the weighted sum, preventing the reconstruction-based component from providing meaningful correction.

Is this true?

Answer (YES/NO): NO